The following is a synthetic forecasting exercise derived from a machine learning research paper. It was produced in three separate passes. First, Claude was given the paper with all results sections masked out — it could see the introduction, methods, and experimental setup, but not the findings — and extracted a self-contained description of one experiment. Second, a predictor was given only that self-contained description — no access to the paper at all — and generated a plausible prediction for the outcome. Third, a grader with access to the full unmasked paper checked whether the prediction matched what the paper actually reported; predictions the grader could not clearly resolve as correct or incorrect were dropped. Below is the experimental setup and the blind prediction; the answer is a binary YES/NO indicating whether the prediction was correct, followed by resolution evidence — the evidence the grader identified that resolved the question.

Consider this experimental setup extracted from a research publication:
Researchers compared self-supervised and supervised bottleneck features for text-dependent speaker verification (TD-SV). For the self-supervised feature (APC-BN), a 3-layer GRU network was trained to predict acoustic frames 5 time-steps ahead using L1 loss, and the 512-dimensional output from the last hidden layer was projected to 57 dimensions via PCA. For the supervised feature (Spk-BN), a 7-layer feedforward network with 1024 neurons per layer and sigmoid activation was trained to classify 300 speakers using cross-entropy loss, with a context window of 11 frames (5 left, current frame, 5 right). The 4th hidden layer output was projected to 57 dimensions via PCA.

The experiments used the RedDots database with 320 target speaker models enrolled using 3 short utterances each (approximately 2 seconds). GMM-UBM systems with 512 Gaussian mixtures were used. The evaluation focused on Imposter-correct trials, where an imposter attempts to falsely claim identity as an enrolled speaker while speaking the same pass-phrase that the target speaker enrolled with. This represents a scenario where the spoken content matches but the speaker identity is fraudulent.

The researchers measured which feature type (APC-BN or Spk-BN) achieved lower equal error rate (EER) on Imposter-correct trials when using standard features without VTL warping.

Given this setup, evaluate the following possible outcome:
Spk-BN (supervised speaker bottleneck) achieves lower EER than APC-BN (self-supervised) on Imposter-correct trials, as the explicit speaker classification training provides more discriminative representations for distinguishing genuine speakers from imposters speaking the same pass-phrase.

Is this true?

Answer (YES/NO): YES